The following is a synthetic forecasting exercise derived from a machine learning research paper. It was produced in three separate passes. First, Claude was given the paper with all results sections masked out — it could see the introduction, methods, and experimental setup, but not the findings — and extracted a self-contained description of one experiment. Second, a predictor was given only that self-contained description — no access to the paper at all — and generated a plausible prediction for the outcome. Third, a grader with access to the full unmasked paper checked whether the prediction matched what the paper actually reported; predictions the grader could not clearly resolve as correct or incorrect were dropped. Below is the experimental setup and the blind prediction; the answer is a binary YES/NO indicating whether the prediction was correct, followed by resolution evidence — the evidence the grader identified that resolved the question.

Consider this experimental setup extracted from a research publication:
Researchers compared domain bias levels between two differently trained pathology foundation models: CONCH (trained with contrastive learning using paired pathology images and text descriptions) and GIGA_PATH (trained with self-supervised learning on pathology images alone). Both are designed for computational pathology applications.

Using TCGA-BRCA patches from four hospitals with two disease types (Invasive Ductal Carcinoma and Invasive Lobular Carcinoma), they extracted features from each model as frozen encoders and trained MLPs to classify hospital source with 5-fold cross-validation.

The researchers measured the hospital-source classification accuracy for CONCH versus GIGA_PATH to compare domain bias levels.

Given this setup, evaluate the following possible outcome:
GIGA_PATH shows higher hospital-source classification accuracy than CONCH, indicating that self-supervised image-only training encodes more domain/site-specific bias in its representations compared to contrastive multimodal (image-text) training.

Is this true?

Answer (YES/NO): YES